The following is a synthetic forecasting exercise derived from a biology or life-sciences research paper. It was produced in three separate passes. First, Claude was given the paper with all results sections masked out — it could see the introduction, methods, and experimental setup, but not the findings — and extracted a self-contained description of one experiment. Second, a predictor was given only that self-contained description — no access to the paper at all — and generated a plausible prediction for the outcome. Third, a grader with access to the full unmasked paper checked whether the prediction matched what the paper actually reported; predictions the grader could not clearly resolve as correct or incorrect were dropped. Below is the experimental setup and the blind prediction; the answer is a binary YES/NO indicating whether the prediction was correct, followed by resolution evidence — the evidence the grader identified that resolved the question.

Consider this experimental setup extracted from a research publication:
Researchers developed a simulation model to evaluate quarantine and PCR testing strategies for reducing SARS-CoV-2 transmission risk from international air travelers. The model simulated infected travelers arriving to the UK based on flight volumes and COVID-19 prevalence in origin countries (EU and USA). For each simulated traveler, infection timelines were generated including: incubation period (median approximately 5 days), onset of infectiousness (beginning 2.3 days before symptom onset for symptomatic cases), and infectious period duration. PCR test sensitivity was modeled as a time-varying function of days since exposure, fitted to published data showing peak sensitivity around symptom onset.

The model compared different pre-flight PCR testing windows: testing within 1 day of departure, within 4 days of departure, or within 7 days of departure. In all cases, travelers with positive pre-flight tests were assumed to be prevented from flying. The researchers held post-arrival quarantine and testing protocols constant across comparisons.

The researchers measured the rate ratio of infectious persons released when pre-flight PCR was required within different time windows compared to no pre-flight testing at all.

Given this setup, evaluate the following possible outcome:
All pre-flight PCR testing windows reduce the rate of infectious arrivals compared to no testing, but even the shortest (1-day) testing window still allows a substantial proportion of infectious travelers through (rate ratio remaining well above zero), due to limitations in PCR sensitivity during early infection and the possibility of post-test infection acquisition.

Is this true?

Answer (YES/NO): NO